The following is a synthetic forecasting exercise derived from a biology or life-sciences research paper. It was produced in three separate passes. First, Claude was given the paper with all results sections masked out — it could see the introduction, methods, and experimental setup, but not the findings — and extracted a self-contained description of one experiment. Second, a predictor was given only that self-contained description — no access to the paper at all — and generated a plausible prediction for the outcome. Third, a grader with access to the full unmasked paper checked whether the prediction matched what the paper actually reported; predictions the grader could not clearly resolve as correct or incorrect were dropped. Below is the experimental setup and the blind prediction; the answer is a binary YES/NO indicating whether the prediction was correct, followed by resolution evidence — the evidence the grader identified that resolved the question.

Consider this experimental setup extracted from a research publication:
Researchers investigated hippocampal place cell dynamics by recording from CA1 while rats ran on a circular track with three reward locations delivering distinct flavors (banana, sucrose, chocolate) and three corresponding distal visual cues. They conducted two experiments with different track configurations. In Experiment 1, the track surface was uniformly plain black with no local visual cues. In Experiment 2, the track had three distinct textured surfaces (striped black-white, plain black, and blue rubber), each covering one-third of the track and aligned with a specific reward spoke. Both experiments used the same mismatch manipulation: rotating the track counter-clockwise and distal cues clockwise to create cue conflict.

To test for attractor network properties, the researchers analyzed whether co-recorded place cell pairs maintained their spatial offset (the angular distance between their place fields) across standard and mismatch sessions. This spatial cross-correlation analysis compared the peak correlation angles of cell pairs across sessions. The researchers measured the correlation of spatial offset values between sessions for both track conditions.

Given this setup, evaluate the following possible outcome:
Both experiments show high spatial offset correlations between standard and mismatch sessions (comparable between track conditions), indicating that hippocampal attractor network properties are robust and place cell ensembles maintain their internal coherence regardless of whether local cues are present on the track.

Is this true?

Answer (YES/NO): NO